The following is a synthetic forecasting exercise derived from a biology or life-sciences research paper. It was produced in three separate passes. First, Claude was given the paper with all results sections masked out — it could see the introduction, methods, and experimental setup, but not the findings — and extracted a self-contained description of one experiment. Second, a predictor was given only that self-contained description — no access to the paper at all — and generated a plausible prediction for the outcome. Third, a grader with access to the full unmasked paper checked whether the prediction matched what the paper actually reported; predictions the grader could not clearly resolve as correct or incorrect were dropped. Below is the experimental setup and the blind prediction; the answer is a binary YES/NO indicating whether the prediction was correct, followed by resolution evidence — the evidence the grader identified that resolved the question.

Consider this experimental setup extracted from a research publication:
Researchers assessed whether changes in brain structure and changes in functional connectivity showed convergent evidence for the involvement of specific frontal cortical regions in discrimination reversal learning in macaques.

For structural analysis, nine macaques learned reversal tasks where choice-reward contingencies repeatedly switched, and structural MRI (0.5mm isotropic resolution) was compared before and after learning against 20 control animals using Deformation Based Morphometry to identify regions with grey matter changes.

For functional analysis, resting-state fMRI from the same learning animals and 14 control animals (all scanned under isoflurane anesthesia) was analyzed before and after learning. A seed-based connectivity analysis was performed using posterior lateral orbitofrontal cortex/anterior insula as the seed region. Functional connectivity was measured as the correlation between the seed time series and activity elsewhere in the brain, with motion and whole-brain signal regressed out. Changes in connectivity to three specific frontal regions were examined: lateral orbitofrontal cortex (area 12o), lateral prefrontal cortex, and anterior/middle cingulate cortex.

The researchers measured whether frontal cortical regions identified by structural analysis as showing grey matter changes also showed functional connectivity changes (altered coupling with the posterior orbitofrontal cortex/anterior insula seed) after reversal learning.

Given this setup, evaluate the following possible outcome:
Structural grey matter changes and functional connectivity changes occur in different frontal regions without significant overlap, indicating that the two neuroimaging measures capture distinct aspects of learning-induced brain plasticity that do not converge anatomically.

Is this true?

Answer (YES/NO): NO